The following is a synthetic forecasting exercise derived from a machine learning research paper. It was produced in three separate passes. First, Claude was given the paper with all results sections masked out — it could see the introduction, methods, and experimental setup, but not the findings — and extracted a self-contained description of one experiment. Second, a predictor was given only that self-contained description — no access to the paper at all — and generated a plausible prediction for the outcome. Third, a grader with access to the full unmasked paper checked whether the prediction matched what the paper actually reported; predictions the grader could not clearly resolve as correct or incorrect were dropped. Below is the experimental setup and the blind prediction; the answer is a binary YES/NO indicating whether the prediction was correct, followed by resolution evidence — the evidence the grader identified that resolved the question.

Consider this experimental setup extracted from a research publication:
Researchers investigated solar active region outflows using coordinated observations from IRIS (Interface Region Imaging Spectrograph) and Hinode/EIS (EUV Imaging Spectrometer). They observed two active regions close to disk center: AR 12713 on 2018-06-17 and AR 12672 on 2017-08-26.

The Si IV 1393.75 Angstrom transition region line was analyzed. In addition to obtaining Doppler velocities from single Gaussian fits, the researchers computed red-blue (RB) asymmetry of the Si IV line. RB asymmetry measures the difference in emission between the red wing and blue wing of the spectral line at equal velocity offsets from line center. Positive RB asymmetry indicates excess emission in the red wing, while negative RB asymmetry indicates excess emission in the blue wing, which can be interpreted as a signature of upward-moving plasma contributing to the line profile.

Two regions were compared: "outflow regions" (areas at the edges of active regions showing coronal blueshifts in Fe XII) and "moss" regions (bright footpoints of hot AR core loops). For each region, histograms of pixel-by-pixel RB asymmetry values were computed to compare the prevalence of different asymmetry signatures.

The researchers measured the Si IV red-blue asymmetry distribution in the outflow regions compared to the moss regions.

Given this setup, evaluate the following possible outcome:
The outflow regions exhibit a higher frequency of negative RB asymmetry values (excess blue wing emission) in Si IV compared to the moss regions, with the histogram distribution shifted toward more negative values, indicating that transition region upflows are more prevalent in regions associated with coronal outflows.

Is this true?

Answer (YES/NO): YES